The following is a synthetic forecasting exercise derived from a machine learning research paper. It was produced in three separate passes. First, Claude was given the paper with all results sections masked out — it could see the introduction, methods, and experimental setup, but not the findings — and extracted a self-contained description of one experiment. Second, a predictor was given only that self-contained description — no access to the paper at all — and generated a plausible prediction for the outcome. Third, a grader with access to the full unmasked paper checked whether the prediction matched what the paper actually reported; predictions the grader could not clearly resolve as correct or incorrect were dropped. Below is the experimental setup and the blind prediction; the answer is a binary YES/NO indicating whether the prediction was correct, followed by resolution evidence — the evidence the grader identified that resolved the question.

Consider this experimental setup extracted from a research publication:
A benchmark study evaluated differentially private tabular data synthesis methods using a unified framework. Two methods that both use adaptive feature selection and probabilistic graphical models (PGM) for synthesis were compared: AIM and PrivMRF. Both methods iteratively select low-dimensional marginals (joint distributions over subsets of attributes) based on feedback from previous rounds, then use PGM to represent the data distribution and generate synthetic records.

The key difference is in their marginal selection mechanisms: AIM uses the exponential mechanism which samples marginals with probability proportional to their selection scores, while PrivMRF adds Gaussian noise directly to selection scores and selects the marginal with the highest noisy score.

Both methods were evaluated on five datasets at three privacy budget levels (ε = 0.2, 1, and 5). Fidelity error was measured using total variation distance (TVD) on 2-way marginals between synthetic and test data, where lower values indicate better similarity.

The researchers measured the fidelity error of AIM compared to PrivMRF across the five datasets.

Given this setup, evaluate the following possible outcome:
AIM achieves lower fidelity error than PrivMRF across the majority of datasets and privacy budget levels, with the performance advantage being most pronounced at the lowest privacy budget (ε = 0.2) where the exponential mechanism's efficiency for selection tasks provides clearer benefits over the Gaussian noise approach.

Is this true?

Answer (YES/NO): YES